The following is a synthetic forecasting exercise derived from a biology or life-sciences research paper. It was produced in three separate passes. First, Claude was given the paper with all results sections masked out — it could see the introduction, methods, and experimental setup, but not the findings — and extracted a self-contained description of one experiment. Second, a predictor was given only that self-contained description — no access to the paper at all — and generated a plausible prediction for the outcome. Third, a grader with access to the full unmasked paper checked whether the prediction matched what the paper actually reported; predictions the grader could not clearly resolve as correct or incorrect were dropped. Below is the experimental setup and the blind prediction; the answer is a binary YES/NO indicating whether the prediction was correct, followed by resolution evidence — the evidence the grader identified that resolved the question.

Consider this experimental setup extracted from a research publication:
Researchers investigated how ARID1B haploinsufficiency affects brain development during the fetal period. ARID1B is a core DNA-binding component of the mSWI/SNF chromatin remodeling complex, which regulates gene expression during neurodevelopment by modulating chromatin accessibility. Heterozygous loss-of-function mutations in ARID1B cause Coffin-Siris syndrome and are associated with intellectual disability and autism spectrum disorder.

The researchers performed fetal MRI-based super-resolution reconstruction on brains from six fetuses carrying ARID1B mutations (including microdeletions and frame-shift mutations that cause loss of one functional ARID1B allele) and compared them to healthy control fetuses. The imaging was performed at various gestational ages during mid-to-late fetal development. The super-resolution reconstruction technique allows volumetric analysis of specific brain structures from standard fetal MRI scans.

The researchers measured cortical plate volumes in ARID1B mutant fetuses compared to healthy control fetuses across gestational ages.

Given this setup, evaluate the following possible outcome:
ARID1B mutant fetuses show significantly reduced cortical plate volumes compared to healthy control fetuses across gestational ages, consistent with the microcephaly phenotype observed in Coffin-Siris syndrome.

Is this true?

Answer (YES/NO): NO